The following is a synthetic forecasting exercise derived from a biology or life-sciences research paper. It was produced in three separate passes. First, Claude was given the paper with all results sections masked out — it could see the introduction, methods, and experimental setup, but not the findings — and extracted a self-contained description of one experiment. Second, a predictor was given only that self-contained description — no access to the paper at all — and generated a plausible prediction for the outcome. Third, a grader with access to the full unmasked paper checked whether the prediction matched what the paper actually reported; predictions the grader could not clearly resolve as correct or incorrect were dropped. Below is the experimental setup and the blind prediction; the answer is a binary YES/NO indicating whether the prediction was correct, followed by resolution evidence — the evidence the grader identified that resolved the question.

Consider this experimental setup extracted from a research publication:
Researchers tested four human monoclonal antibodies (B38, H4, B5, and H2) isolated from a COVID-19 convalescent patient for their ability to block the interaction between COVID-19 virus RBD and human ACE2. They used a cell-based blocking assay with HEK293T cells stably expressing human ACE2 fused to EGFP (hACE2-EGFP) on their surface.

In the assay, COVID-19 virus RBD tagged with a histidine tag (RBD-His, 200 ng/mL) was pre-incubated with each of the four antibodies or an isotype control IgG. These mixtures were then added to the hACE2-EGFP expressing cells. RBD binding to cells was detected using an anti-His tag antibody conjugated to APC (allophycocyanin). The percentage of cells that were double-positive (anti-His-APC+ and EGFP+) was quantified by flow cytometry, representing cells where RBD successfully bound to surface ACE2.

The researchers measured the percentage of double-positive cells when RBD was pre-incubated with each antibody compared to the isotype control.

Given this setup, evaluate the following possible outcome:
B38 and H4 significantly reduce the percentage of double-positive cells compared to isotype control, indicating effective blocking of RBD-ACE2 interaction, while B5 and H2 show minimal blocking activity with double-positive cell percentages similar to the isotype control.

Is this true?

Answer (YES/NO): NO